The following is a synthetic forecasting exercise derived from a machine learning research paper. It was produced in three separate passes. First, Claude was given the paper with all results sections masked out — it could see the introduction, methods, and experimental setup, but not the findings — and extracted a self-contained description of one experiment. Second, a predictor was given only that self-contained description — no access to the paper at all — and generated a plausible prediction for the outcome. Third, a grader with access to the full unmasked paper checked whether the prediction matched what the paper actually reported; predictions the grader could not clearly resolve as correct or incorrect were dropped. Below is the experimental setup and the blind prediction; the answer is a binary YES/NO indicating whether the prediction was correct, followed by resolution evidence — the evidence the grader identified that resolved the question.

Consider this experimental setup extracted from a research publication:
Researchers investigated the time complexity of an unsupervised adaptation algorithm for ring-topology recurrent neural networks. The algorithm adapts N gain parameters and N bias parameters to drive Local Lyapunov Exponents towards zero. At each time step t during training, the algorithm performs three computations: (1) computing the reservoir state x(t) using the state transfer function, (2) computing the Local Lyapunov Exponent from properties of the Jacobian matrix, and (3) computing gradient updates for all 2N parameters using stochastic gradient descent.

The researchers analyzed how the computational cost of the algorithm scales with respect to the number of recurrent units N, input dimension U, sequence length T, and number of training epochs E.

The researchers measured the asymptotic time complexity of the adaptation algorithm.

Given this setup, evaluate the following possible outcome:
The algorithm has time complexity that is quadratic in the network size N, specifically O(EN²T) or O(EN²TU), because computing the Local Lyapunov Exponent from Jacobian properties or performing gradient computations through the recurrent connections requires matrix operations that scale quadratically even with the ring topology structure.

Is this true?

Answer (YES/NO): NO